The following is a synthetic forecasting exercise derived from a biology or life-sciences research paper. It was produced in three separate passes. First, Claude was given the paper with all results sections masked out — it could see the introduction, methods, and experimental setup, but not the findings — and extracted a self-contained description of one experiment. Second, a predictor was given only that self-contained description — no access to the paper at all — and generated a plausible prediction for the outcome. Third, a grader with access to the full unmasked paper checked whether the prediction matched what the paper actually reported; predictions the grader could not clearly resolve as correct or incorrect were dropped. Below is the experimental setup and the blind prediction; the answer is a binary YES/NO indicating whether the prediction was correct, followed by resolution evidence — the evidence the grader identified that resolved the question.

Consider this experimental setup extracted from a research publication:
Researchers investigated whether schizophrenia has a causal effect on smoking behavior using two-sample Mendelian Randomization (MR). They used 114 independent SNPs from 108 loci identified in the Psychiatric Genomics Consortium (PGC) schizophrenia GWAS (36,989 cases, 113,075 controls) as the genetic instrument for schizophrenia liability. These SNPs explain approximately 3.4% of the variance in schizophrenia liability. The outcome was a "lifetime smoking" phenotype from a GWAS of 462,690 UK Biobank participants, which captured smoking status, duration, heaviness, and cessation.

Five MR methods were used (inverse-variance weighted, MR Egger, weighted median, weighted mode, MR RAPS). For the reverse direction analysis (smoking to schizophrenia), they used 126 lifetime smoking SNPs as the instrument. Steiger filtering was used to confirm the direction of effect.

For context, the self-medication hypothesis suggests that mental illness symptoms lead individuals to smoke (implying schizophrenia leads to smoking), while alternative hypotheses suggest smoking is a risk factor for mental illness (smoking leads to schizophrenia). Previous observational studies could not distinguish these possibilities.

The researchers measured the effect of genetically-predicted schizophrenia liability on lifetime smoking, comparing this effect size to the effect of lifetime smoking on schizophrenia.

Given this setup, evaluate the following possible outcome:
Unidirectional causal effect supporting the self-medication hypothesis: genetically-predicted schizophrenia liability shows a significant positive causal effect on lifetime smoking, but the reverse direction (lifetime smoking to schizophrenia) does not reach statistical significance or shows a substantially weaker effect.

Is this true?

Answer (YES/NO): NO